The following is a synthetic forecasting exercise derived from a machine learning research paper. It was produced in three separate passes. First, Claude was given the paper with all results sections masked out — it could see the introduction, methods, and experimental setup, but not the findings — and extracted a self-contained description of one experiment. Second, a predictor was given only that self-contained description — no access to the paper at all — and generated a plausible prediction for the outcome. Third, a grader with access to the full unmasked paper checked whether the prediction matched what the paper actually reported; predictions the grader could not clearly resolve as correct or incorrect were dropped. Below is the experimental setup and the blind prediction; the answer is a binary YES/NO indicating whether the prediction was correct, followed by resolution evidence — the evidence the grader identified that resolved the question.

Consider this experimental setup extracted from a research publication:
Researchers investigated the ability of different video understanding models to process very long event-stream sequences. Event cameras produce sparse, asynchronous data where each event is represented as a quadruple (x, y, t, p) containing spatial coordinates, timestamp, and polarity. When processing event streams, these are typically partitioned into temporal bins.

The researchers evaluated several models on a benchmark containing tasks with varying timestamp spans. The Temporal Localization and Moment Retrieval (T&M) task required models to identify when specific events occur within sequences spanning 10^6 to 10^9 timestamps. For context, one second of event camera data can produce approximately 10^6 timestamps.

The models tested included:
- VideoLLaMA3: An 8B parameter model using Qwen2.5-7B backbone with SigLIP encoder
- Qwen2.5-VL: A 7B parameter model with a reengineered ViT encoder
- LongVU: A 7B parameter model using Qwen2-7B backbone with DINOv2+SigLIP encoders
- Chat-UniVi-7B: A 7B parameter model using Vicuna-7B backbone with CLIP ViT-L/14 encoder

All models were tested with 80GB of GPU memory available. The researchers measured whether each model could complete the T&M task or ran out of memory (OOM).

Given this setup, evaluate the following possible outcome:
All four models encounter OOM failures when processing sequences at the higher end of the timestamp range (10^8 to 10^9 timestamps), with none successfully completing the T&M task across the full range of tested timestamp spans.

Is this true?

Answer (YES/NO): NO